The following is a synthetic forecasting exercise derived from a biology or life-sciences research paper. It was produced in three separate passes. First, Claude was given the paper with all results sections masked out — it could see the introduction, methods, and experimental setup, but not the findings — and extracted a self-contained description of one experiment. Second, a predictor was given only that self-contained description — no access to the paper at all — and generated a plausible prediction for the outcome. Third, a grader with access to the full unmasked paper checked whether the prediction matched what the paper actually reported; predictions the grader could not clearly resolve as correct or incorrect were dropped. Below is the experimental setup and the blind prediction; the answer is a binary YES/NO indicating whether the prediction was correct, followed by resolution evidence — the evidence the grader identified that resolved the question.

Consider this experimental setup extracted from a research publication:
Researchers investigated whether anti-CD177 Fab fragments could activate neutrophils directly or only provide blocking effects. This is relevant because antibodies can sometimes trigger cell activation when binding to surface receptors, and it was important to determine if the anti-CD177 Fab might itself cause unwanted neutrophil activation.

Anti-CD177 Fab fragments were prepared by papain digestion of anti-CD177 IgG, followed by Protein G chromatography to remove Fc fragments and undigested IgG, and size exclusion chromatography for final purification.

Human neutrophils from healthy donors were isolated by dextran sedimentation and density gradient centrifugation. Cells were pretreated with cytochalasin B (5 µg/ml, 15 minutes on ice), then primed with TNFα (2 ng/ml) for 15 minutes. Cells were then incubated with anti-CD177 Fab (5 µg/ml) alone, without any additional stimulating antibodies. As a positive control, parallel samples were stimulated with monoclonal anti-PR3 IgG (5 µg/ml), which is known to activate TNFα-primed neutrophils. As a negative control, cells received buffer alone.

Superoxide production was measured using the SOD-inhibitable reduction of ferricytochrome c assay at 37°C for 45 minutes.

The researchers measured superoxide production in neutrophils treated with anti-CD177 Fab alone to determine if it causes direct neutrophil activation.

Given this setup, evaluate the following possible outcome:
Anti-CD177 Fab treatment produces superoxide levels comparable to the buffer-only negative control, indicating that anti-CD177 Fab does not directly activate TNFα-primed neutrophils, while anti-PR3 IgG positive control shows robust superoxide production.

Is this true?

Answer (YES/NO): YES